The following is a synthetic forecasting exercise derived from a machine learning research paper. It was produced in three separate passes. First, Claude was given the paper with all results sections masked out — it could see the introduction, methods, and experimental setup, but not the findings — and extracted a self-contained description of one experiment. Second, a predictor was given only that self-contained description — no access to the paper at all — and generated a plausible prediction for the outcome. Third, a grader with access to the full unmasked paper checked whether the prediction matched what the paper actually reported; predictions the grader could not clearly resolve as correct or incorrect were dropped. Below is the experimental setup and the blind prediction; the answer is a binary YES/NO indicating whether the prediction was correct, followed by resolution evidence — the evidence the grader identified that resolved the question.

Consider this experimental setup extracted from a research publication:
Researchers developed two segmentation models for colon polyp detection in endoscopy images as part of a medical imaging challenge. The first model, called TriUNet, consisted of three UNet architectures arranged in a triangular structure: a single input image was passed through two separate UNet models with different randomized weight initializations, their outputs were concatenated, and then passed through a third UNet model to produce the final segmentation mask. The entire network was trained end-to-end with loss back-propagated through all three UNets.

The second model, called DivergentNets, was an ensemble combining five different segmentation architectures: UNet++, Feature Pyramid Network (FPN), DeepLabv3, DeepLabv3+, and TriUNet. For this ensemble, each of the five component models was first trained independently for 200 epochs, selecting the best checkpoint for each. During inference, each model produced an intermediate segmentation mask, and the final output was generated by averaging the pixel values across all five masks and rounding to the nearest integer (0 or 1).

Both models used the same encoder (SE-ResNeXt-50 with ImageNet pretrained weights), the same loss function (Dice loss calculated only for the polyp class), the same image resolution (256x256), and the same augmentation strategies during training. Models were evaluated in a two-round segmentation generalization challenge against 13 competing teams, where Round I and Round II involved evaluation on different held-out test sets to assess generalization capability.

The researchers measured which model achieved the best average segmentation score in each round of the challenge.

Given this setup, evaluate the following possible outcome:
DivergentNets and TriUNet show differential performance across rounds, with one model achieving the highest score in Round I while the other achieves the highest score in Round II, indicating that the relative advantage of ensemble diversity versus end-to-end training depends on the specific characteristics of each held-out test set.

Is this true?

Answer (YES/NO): NO